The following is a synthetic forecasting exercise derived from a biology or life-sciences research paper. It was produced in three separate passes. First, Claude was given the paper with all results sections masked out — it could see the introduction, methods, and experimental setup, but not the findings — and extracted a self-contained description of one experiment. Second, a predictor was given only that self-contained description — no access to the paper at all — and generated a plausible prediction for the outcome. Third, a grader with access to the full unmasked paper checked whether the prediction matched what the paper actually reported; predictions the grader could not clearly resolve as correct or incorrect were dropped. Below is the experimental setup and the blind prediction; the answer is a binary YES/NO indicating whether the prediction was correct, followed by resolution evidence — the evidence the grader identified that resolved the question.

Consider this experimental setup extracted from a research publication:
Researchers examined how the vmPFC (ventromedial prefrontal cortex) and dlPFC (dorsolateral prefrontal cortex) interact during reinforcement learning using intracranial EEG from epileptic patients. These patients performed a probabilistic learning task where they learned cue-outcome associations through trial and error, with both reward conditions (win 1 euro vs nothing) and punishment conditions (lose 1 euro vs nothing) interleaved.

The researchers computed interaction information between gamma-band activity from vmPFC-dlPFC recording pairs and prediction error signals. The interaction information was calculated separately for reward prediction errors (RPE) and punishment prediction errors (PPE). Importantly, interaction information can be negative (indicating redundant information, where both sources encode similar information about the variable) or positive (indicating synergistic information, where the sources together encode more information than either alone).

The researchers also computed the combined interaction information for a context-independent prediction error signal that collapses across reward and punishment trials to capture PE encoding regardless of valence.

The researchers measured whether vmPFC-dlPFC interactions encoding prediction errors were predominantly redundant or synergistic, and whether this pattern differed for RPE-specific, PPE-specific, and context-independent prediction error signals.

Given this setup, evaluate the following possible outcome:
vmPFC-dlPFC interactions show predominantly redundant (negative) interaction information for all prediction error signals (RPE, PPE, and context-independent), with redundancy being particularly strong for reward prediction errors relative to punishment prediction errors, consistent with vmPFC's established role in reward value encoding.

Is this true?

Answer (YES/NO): NO